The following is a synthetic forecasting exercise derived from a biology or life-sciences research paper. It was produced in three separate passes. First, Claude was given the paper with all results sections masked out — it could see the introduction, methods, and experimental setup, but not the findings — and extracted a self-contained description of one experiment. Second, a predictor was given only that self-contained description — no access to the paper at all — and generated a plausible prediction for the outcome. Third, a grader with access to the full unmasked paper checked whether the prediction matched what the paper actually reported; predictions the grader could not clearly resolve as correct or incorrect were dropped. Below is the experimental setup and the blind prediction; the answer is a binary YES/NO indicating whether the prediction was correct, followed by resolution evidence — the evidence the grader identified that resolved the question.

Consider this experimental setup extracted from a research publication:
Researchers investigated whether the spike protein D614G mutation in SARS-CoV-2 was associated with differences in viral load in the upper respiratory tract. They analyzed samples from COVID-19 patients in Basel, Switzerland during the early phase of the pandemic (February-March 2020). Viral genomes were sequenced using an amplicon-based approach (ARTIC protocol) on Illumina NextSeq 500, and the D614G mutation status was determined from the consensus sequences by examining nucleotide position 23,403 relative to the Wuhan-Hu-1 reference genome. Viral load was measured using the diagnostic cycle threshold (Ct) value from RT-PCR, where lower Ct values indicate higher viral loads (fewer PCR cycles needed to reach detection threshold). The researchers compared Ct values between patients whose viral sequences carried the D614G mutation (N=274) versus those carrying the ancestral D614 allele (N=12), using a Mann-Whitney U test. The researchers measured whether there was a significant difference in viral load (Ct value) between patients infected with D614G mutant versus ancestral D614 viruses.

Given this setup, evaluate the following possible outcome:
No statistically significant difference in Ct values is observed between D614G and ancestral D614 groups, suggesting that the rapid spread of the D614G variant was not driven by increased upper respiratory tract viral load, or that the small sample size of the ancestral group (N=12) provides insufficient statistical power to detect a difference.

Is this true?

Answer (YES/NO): YES